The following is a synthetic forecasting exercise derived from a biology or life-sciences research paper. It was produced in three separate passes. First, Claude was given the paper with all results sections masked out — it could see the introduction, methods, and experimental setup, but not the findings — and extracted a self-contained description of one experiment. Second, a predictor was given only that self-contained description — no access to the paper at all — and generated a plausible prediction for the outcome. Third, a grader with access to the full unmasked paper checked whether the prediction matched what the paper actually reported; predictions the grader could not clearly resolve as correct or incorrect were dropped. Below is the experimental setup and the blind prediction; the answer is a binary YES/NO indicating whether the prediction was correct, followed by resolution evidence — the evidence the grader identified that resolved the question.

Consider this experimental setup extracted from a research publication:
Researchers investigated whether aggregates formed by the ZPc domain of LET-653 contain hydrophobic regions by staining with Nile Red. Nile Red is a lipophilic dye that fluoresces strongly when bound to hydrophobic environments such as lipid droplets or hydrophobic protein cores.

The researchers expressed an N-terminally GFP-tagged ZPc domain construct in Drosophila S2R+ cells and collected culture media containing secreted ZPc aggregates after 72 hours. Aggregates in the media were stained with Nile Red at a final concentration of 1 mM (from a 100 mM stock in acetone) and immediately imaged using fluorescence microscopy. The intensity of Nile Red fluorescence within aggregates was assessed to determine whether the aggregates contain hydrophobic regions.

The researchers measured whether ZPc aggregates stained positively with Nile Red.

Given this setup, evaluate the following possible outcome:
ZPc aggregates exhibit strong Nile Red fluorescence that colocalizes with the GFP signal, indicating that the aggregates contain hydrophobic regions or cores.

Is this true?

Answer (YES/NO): NO